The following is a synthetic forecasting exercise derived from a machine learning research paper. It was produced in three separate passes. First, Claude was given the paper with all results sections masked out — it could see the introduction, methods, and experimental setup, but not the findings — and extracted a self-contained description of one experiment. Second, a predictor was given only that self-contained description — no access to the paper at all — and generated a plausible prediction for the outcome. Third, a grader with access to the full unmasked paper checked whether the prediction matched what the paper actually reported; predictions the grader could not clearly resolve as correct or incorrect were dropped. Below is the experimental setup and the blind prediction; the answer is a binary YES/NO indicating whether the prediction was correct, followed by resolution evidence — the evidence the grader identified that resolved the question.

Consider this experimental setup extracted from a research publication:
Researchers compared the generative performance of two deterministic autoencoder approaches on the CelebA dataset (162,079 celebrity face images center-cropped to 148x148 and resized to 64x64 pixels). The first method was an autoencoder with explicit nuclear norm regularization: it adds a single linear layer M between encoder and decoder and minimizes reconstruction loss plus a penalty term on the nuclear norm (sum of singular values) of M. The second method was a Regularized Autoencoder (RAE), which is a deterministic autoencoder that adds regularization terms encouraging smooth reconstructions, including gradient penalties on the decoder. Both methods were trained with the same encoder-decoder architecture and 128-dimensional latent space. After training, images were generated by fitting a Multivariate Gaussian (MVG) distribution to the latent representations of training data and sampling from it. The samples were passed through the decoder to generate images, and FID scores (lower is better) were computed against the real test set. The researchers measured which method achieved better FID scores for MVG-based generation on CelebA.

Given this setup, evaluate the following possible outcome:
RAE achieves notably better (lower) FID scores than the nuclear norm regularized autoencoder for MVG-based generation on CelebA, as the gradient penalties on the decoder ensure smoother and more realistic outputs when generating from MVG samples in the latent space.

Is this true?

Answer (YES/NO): YES